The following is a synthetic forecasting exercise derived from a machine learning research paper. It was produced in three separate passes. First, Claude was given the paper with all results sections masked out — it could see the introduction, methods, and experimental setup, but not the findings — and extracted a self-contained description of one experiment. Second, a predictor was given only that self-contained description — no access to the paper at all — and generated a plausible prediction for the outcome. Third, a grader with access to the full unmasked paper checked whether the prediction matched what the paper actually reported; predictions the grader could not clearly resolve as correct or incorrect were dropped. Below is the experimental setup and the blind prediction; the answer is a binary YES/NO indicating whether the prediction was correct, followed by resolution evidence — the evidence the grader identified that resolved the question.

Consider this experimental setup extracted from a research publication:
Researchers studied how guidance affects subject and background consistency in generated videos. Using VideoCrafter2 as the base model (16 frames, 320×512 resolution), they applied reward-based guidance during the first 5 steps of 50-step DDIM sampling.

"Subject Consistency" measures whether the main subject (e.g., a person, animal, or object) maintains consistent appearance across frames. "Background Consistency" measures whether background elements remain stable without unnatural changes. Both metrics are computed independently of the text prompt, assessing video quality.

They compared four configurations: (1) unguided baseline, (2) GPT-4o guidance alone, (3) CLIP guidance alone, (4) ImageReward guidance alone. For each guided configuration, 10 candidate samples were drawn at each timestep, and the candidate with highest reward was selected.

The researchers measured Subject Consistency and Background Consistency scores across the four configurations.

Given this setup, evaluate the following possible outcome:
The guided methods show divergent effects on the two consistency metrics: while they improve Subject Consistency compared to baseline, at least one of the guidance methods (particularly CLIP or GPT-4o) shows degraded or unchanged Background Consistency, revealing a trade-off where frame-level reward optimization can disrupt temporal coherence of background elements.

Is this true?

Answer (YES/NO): NO